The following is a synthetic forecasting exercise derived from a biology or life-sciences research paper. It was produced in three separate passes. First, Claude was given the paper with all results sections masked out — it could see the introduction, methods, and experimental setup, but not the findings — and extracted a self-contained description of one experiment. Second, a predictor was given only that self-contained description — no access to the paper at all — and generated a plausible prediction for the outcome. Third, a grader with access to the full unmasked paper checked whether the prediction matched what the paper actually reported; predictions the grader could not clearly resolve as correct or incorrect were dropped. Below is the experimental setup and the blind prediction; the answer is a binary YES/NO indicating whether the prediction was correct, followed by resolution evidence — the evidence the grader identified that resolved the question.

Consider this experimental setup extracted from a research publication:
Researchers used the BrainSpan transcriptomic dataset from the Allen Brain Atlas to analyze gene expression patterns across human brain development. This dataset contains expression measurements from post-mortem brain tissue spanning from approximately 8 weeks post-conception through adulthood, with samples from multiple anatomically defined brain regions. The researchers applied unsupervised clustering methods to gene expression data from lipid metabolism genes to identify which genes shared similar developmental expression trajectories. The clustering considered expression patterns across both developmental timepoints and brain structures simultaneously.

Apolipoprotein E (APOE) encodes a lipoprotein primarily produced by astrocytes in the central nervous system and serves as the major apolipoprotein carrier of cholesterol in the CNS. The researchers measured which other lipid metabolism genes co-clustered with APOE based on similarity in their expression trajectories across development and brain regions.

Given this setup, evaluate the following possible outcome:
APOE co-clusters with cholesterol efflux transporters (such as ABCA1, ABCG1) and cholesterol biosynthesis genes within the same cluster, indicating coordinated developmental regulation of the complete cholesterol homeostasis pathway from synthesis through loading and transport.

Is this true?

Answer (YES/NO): NO